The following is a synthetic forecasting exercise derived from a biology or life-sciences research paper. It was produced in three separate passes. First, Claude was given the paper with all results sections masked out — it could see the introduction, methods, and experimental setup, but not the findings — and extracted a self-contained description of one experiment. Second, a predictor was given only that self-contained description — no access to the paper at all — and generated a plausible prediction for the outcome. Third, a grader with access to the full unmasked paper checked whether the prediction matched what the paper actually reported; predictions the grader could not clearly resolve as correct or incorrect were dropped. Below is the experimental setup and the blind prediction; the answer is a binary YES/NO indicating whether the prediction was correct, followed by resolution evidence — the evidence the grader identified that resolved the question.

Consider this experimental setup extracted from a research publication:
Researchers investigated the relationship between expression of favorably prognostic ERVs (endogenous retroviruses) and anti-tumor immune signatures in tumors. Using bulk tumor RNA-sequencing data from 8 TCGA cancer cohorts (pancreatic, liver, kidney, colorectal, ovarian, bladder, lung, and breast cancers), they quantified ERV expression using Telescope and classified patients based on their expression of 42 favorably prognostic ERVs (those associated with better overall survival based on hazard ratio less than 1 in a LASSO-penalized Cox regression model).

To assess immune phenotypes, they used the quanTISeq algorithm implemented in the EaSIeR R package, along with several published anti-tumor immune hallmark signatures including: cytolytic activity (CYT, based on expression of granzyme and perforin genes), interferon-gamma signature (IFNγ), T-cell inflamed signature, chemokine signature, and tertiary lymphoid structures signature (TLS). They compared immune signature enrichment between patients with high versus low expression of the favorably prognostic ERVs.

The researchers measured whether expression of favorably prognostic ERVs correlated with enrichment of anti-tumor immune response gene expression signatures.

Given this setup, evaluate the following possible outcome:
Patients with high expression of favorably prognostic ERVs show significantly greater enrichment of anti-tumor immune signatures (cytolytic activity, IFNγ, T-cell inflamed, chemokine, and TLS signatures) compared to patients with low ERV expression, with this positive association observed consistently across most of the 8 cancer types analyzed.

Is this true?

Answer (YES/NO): NO